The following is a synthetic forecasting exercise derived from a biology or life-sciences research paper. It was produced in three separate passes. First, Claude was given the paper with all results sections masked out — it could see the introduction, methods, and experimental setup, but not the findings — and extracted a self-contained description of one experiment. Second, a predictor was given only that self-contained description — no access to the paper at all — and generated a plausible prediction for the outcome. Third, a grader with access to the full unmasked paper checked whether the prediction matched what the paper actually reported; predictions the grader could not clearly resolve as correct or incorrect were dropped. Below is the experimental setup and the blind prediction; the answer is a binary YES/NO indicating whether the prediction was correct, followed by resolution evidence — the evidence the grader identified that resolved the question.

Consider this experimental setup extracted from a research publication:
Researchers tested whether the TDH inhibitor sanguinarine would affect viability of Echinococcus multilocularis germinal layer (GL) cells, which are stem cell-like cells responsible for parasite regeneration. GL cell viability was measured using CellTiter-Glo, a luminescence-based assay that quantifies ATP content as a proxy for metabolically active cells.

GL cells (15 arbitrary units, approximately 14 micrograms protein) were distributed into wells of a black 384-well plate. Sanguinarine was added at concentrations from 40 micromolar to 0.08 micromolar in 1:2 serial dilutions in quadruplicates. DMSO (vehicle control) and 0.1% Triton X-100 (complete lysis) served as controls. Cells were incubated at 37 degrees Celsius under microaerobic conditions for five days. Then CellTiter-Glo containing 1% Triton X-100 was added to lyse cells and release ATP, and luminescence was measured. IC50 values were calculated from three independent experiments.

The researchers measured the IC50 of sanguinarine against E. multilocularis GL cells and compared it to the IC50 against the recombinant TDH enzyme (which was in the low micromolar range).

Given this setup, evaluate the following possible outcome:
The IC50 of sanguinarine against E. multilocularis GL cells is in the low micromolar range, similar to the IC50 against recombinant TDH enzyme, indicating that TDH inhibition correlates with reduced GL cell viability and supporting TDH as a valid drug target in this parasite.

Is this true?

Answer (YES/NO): YES